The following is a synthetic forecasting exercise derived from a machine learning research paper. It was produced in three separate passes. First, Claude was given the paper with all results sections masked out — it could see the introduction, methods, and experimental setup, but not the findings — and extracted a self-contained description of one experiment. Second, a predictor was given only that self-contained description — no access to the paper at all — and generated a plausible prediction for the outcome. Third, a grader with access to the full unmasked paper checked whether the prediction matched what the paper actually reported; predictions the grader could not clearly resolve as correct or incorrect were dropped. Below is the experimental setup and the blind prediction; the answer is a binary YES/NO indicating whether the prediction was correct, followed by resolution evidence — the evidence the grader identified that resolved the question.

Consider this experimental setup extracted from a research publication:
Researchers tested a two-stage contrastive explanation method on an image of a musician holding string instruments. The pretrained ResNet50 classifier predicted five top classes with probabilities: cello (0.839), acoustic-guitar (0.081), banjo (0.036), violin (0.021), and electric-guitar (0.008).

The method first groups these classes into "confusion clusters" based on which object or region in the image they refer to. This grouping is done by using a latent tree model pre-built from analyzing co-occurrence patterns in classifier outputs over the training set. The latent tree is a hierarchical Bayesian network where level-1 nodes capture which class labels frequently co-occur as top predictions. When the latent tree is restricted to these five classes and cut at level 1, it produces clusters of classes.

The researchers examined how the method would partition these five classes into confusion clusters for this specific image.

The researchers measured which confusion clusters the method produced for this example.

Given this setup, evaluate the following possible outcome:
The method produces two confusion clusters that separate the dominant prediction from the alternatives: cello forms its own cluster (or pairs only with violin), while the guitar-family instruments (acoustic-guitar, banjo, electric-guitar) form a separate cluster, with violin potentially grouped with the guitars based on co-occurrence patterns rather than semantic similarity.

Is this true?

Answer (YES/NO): NO